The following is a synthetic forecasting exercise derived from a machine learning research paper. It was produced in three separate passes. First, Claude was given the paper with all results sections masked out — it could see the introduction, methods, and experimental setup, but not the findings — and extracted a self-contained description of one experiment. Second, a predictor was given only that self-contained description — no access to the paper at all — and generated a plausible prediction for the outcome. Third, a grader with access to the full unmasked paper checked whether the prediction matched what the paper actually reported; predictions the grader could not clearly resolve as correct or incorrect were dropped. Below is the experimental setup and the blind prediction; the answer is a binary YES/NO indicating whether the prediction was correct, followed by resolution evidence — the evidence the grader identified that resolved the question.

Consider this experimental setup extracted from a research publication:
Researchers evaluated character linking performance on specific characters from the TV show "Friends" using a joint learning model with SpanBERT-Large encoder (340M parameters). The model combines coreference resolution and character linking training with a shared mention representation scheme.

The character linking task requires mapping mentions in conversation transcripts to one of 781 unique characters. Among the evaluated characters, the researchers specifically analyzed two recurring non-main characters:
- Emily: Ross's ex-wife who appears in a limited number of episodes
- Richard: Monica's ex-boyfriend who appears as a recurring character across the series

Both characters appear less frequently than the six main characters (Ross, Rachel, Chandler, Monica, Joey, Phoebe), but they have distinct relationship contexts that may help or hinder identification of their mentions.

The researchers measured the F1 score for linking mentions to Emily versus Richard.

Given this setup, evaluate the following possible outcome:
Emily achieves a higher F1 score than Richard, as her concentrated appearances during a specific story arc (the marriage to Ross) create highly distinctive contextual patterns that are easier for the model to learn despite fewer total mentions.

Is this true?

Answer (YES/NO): YES